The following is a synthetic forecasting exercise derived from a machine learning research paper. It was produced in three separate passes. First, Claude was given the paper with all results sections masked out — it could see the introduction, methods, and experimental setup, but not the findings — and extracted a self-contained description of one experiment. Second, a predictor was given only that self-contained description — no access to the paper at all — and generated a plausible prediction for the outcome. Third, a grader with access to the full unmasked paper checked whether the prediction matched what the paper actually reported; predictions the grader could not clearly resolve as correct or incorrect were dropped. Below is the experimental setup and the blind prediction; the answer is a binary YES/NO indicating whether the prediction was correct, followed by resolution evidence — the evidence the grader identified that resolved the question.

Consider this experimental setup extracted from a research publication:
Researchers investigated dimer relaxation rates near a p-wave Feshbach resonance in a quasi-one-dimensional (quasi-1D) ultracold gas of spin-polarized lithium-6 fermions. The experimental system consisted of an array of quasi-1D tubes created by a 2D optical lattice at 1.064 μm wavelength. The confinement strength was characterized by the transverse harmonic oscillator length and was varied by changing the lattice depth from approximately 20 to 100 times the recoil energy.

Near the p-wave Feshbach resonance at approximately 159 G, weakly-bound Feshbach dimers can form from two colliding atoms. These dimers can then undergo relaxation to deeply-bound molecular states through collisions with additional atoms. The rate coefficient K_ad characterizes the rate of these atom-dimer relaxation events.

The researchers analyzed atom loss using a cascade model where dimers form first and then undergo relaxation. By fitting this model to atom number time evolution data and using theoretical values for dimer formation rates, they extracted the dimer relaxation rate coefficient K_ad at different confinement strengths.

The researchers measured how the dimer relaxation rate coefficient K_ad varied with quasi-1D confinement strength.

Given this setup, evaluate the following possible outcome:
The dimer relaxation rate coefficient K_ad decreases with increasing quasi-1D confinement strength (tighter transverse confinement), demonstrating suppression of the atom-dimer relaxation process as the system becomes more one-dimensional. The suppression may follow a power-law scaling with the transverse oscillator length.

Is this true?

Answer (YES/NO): NO